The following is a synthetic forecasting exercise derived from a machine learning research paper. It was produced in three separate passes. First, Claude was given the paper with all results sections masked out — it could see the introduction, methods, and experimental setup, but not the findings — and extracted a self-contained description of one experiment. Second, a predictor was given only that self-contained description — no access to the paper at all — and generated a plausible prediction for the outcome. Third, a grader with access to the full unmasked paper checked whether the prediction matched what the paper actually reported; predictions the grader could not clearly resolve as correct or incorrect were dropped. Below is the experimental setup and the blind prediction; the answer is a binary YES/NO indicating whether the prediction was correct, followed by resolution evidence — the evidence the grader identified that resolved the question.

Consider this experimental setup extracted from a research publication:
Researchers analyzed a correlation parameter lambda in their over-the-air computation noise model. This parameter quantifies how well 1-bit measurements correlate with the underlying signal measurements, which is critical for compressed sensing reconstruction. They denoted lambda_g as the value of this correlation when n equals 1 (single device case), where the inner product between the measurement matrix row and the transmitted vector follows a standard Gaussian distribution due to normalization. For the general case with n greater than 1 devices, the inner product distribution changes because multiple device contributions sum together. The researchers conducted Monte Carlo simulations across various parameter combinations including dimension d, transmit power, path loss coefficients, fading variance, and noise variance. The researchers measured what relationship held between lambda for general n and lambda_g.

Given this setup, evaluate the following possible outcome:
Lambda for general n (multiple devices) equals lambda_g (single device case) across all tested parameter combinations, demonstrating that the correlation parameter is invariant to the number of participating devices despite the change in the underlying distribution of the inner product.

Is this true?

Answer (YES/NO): NO